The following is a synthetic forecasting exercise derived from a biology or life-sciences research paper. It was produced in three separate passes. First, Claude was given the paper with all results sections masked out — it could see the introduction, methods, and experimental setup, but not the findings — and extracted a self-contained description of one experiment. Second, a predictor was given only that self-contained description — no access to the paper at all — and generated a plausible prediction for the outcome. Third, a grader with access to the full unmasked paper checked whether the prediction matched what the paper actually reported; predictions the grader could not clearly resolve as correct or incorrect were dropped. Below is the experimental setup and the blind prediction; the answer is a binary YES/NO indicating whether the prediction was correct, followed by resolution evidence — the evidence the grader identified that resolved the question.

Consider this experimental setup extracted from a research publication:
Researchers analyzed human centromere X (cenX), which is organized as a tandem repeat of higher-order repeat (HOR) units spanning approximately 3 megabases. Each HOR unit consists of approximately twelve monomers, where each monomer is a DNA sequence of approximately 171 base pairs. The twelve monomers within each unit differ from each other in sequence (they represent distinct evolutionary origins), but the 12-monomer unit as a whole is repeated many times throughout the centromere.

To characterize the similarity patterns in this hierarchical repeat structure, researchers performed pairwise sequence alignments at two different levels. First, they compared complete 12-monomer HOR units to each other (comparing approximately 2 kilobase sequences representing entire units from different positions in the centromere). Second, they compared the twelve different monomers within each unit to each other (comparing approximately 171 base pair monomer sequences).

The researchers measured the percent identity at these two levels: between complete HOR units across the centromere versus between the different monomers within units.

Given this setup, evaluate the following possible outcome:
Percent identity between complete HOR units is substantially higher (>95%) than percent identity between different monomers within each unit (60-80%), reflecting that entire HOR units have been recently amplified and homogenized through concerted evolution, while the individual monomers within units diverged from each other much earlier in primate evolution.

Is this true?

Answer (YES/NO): NO